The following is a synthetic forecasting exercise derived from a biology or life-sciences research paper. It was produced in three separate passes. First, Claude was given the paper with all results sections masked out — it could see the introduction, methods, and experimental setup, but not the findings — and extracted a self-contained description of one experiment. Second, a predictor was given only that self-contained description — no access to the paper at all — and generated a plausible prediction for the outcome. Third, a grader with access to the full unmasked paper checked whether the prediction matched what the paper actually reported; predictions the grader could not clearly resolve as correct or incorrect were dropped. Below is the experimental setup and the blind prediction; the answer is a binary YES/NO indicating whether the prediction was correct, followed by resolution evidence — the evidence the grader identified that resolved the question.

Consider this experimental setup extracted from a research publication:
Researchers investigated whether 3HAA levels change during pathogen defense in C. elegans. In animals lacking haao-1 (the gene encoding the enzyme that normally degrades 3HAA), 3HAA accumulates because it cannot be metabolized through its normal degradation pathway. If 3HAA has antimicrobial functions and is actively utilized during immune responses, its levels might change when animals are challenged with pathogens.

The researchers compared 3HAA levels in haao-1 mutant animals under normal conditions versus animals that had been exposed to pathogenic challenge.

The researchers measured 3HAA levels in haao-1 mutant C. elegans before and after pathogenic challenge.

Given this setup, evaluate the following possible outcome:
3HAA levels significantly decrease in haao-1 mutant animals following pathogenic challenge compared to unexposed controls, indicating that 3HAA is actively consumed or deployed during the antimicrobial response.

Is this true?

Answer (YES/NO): YES